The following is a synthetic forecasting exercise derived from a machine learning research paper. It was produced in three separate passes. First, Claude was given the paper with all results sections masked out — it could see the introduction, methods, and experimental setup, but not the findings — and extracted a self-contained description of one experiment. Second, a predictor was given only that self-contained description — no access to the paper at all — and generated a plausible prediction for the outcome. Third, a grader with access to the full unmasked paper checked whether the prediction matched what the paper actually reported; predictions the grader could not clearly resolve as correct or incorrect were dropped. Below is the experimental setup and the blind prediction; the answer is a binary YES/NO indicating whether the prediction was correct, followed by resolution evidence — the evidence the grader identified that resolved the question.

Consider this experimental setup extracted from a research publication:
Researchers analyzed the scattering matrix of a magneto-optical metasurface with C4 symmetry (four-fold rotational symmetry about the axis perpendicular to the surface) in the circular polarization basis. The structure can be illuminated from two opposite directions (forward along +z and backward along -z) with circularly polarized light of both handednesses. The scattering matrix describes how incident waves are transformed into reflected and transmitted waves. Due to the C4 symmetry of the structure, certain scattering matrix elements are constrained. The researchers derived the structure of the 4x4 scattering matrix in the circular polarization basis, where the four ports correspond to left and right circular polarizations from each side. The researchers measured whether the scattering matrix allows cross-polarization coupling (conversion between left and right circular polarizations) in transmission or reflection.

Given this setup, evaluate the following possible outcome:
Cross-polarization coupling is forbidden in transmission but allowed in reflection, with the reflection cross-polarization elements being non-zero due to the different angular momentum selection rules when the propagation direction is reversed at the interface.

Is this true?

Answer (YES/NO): NO